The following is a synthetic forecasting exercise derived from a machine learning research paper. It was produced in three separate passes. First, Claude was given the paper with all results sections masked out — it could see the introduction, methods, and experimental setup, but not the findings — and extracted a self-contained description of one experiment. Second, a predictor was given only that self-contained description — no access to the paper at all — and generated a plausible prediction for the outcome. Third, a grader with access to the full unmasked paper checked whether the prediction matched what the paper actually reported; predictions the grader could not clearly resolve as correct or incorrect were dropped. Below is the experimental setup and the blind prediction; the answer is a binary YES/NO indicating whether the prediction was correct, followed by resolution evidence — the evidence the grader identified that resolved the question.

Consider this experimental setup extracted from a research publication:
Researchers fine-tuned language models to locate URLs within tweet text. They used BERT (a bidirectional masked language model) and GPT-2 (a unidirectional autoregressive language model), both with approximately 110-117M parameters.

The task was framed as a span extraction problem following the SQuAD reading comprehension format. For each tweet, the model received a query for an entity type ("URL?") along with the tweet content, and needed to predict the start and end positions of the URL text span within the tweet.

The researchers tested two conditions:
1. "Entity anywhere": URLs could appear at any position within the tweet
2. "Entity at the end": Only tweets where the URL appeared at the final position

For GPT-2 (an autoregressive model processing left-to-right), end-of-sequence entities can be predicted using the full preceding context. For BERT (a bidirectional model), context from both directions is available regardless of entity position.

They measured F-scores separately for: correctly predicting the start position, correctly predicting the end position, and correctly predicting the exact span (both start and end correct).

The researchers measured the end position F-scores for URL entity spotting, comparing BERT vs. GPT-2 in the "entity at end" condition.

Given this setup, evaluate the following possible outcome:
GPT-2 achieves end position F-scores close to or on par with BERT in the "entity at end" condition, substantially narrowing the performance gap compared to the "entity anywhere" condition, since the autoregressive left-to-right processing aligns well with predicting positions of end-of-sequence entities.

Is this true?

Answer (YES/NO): NO